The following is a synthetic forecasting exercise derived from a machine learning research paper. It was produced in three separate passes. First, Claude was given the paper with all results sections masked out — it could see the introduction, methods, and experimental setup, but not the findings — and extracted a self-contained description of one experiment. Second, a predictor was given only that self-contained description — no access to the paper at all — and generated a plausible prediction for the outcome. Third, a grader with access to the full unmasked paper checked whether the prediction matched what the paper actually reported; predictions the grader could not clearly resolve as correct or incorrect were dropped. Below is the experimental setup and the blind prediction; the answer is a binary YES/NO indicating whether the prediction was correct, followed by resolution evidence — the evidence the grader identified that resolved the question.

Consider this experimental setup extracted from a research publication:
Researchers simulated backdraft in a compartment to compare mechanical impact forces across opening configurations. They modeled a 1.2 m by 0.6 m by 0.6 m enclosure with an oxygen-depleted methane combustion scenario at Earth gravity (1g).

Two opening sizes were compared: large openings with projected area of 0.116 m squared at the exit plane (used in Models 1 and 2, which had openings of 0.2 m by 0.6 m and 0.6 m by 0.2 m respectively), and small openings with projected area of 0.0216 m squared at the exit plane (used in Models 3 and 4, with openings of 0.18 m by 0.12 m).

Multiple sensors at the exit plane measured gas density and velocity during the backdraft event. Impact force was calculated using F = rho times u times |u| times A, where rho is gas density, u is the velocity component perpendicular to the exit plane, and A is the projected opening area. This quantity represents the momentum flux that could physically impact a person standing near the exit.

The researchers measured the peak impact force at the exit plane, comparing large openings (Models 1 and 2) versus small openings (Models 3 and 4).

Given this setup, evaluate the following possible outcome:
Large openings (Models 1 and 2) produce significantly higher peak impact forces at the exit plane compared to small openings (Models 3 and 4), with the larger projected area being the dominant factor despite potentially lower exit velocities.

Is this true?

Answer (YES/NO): NO